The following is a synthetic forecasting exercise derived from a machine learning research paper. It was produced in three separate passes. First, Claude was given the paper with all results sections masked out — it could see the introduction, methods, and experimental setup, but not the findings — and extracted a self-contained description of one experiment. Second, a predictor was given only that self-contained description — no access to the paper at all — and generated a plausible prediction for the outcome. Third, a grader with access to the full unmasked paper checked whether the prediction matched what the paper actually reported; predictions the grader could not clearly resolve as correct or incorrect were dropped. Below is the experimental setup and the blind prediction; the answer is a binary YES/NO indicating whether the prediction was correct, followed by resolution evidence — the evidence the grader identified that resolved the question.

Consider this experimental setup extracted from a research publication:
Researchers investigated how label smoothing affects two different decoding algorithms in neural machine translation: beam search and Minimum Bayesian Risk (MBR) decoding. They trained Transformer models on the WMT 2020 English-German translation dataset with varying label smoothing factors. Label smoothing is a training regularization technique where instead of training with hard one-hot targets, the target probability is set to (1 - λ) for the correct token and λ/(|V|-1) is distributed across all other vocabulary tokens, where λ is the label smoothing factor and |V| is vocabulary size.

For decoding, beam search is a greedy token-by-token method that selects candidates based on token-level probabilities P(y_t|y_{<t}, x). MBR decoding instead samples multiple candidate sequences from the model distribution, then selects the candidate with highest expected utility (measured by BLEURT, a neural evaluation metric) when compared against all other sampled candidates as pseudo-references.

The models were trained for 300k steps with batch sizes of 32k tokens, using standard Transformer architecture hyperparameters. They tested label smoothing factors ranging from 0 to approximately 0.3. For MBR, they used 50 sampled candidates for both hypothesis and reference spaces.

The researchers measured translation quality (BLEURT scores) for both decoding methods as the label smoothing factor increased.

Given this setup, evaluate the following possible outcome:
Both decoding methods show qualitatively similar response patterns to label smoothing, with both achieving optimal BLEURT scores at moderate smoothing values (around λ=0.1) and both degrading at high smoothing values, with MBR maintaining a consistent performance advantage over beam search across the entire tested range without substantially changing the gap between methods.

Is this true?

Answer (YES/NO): NO